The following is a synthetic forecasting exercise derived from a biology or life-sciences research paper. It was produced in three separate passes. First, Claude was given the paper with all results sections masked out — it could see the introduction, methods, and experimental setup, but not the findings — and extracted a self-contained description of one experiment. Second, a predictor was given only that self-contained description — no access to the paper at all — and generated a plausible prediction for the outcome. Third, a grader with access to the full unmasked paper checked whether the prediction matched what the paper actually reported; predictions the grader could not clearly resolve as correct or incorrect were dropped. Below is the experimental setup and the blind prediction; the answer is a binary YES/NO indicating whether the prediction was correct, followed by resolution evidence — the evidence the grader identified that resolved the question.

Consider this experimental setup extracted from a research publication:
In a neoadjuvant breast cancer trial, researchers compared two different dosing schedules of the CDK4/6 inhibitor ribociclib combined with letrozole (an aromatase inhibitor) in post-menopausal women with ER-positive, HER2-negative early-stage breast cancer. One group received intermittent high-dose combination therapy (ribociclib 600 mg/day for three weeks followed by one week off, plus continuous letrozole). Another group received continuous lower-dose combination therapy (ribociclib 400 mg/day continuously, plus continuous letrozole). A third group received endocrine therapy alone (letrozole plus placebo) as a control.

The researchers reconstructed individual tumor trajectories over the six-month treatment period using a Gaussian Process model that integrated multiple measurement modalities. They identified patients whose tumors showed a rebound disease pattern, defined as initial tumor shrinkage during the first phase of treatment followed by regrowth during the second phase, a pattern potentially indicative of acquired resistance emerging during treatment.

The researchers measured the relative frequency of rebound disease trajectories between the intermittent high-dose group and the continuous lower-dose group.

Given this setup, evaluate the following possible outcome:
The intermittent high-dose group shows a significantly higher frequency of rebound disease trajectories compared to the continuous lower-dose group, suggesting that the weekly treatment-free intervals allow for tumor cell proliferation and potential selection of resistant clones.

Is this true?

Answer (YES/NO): YES